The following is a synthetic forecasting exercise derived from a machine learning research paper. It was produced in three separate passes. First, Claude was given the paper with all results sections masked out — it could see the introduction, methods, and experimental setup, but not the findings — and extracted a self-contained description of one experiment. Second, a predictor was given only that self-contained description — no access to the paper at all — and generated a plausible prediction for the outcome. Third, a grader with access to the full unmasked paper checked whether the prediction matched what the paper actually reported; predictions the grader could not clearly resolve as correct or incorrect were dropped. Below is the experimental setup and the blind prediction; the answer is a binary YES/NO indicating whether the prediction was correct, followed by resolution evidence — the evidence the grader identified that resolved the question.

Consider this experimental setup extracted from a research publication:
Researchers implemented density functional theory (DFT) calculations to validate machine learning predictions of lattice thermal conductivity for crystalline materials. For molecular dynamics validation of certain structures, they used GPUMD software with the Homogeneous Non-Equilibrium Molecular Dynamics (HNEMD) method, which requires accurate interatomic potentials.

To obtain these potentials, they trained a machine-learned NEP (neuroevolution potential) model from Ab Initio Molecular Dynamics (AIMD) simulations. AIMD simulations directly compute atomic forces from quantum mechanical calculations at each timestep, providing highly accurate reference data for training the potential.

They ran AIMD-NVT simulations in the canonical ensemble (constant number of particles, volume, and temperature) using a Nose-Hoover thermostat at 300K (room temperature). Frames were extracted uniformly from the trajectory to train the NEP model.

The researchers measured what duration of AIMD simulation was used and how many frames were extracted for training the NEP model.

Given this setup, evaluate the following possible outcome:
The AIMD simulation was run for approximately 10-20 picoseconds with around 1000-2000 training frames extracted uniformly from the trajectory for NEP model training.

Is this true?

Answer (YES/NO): NO